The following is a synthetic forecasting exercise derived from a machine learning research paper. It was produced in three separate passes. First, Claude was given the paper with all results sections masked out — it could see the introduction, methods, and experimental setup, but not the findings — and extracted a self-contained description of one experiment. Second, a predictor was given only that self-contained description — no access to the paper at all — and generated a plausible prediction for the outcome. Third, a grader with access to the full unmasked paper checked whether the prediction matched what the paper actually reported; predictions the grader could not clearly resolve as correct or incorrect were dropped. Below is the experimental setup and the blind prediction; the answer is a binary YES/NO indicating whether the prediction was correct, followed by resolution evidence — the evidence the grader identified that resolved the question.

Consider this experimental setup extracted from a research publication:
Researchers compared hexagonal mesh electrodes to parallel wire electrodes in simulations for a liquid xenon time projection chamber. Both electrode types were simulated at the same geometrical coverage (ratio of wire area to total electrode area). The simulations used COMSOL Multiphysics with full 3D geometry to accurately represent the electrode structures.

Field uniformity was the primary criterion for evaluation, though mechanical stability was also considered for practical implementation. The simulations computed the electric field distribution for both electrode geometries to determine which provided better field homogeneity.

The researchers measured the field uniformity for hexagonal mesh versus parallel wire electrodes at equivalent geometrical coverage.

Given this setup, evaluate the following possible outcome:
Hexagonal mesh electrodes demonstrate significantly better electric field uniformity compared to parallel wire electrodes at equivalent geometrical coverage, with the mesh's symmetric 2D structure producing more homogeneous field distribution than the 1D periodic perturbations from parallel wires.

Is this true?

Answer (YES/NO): NO